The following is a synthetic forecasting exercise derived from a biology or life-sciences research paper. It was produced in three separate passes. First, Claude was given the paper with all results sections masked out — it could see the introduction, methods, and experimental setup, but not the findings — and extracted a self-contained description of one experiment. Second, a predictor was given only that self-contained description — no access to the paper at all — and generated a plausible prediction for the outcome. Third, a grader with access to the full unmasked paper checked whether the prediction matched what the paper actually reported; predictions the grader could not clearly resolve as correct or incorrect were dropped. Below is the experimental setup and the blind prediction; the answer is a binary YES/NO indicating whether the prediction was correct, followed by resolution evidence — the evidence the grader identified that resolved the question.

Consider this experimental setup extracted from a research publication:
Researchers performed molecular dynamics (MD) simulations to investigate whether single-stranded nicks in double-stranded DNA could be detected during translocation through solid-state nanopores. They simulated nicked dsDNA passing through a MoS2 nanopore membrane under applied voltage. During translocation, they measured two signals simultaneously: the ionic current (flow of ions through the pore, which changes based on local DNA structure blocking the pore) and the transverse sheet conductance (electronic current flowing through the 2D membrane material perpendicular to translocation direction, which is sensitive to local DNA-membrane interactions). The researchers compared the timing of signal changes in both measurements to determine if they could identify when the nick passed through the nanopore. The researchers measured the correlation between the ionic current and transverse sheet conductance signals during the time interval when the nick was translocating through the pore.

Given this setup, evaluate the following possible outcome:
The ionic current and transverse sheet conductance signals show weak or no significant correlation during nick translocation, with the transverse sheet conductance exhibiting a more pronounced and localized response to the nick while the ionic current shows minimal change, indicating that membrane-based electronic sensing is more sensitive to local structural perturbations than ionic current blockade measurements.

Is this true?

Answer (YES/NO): NO